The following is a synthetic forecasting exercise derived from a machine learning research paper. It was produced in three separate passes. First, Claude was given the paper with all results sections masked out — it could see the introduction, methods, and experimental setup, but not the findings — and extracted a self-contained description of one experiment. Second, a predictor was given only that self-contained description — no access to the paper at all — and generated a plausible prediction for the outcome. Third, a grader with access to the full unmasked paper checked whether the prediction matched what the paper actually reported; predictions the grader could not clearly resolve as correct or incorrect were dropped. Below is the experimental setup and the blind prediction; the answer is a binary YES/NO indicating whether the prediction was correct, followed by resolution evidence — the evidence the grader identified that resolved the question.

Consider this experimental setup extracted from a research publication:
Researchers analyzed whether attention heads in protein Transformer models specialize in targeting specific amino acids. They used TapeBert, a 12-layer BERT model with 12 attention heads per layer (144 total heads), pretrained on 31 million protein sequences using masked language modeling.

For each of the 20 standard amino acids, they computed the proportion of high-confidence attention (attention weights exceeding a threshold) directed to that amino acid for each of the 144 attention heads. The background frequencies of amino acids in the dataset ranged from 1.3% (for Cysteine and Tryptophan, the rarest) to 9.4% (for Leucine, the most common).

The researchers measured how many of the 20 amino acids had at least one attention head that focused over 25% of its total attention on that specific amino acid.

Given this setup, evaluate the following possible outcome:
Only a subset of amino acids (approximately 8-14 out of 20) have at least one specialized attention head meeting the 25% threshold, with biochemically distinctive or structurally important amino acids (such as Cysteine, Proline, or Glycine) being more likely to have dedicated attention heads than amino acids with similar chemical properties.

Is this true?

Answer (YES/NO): NO